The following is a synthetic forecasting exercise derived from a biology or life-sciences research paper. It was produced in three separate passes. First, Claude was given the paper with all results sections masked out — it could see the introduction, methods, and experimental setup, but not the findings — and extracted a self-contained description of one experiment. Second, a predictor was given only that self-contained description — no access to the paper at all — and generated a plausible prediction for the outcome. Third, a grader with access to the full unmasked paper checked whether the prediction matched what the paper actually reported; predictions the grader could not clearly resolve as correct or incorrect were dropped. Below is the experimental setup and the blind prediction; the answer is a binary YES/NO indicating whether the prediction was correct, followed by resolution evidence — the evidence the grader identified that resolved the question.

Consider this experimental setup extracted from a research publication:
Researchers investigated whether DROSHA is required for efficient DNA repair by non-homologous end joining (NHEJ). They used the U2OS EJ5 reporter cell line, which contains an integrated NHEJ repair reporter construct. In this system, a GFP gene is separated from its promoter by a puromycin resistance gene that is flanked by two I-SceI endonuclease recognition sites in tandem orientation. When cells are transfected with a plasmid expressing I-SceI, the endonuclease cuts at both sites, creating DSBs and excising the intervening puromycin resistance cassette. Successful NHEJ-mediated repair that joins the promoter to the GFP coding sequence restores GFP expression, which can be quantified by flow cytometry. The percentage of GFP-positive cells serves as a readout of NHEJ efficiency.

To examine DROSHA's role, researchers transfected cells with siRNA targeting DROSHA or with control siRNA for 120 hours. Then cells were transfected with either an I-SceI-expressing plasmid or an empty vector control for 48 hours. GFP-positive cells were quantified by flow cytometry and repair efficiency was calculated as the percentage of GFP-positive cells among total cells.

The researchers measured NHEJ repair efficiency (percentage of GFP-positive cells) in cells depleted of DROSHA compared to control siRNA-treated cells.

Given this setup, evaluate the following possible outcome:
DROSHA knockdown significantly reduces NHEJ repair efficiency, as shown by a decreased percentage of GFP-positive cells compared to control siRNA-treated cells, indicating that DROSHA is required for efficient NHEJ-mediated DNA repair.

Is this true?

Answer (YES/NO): YES